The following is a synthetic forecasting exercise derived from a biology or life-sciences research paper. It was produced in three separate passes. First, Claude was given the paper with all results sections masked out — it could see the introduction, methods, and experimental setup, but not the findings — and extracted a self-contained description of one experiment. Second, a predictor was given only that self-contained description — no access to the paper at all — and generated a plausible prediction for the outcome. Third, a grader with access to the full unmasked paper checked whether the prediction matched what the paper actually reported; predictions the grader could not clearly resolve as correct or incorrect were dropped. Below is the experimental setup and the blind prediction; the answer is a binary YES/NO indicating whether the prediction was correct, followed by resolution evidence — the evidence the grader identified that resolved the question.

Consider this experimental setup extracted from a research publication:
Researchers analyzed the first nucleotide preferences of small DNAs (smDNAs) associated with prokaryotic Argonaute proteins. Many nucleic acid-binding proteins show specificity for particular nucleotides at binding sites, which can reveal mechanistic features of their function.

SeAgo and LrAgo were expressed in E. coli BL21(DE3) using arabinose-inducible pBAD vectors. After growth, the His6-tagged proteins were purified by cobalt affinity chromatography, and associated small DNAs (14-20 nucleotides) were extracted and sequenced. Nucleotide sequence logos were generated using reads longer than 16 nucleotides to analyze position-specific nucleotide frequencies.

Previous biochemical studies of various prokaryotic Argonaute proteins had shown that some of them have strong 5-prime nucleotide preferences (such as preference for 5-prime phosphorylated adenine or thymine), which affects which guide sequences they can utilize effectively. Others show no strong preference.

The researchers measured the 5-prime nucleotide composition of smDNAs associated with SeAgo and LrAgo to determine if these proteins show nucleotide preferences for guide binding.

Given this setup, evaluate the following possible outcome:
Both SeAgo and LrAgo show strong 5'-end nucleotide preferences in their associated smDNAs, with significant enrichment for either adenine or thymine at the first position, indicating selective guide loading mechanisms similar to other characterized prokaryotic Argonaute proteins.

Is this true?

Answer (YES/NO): NO